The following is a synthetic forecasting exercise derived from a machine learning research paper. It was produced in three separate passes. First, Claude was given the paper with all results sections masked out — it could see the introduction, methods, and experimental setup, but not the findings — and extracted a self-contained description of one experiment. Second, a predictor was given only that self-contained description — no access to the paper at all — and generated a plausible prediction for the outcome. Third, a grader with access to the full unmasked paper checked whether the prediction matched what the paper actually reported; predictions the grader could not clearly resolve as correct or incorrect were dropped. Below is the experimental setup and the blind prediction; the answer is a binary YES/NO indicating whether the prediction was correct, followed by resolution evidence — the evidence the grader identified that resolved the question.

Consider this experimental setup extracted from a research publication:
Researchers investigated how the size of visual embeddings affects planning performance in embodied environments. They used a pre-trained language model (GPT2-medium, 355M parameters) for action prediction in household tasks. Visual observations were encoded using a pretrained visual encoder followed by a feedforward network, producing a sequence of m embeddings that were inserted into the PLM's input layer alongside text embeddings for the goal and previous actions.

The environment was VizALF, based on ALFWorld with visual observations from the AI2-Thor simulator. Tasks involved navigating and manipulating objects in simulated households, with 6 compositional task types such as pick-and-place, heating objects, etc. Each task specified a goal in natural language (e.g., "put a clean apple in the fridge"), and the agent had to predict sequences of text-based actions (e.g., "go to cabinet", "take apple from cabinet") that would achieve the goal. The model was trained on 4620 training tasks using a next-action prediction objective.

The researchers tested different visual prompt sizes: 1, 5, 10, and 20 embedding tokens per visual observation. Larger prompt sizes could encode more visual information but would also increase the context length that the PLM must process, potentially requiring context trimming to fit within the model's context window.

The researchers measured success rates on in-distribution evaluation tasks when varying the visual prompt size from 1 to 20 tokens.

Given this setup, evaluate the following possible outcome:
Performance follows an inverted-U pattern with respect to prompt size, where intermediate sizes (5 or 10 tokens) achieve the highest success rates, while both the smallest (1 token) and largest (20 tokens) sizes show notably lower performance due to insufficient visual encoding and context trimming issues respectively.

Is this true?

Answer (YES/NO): NO